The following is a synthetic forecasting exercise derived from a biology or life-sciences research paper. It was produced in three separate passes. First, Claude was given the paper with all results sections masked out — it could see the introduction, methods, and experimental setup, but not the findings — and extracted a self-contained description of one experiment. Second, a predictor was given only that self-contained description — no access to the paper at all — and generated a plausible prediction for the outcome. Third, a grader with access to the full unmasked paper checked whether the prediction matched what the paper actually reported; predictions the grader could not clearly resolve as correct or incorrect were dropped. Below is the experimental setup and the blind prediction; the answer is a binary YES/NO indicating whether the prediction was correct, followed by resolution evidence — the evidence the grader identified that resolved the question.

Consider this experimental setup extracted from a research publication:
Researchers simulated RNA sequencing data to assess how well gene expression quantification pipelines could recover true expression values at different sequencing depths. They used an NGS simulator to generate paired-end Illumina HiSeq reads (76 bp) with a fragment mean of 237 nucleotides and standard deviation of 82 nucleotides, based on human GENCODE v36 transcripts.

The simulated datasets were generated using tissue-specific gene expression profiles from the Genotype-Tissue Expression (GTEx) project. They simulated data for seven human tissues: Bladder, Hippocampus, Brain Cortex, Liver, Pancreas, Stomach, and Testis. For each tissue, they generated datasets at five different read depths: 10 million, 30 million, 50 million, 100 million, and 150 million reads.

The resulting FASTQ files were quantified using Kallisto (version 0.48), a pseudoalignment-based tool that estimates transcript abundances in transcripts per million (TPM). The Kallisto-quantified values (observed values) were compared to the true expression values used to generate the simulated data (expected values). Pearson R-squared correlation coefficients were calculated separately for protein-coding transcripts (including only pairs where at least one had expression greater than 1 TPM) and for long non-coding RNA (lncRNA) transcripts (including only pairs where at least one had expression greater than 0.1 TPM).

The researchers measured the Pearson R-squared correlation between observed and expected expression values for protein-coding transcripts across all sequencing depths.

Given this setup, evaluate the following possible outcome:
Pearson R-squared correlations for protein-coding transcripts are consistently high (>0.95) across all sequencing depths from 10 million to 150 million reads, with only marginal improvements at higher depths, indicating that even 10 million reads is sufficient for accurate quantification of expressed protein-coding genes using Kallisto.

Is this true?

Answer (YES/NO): NO